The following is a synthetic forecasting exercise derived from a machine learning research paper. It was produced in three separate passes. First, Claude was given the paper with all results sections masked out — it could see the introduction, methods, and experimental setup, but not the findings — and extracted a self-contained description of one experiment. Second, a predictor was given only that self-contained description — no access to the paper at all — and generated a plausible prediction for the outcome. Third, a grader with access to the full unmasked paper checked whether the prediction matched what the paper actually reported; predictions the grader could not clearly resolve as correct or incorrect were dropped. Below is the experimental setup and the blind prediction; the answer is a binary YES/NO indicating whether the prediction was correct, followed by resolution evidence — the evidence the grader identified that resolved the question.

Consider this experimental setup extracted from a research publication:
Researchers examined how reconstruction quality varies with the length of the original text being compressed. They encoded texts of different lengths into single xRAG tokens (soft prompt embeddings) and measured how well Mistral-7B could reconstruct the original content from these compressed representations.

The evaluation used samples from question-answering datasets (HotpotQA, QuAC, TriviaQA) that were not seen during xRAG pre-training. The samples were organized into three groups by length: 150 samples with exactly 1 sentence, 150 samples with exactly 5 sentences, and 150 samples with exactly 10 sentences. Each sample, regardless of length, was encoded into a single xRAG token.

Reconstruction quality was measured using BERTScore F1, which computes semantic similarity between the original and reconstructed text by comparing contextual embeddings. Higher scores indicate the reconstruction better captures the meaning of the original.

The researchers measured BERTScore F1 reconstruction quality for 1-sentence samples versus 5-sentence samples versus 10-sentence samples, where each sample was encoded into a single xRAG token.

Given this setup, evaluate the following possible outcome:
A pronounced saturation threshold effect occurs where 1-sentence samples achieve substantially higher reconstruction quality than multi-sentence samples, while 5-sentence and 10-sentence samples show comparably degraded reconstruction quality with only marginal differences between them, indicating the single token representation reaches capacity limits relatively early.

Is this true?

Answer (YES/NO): NO